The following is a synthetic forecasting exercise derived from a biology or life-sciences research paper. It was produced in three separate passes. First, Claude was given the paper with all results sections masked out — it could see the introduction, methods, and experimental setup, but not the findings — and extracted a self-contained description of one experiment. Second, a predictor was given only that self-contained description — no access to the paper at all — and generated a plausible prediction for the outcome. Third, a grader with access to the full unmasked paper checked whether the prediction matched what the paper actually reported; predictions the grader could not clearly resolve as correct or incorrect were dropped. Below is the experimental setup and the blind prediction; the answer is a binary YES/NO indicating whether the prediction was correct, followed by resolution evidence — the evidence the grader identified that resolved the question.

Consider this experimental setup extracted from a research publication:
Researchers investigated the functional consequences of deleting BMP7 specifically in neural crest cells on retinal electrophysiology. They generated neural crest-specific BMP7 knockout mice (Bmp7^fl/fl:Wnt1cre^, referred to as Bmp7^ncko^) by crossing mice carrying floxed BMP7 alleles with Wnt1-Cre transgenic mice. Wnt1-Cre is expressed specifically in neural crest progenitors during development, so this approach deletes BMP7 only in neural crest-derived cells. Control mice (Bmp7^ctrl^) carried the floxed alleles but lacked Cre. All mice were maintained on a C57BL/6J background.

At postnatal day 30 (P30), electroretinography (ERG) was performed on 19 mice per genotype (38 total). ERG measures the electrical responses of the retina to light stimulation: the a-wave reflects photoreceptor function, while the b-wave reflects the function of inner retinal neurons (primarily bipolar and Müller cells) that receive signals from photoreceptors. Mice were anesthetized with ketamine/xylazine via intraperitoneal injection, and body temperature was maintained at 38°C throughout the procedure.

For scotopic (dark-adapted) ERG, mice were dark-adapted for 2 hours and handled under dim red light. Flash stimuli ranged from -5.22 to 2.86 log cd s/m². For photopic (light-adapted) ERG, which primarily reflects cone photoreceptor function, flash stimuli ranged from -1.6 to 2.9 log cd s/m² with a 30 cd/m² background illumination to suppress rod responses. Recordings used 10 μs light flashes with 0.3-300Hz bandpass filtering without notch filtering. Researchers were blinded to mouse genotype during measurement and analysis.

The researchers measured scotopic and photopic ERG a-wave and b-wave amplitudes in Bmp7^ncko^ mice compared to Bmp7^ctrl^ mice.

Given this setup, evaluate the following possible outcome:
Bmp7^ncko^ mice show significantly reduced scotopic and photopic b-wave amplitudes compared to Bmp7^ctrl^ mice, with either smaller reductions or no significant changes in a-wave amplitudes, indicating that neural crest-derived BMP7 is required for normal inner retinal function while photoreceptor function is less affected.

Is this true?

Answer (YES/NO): YES